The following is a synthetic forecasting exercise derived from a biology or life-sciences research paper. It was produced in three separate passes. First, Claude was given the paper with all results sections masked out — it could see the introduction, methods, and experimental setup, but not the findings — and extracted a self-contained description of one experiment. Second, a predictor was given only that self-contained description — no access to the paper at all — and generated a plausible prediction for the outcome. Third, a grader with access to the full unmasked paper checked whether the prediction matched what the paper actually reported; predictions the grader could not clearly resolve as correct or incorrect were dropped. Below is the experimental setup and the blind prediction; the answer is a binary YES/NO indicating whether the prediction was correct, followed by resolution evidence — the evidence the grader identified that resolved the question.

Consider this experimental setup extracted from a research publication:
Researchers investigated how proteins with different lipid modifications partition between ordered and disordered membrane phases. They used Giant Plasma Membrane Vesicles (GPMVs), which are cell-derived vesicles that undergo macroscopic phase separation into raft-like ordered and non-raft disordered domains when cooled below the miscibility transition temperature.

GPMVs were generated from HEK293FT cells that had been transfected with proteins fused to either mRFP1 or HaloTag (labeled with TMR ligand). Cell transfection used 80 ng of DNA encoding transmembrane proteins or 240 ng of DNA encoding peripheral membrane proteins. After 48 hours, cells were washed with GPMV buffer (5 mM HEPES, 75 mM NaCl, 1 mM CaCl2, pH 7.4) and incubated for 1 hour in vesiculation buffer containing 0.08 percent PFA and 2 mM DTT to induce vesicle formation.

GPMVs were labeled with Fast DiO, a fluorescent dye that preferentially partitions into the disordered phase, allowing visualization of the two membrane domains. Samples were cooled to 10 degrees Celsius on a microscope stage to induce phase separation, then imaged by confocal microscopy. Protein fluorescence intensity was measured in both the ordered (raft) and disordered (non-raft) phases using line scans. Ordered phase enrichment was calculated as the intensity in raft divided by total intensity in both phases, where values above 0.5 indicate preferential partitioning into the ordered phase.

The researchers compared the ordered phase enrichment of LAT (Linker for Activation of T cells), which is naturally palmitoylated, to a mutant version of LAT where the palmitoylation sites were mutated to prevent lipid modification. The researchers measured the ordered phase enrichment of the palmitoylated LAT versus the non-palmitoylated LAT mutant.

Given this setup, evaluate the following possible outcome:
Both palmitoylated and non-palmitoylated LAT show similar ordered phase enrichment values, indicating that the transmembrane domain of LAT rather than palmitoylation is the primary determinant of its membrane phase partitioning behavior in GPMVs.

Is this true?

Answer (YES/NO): NO